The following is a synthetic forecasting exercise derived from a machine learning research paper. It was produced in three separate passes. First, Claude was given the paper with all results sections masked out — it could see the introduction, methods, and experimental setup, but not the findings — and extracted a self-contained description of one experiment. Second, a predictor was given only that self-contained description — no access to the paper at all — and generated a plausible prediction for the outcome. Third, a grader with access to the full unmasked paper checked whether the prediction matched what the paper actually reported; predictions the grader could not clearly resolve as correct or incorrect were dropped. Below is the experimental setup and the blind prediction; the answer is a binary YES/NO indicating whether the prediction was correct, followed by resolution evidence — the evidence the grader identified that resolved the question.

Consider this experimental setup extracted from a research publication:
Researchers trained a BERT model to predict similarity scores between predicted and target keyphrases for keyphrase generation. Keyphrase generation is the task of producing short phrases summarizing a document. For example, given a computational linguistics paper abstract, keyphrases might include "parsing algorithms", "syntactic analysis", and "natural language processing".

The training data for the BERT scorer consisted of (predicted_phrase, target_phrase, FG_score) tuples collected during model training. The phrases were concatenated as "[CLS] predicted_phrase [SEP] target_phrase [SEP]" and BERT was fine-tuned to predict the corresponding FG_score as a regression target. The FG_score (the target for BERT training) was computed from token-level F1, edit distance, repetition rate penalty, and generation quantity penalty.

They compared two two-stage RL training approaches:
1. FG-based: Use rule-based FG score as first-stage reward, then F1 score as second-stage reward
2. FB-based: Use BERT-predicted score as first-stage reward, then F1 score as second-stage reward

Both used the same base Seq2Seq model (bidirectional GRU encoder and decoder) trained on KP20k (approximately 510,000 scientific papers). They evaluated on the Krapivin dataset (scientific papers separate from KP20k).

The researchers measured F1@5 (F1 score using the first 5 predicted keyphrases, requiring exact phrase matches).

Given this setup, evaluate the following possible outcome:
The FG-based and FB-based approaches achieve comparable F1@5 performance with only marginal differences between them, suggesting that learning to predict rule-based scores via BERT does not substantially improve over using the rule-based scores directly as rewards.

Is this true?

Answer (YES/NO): YES